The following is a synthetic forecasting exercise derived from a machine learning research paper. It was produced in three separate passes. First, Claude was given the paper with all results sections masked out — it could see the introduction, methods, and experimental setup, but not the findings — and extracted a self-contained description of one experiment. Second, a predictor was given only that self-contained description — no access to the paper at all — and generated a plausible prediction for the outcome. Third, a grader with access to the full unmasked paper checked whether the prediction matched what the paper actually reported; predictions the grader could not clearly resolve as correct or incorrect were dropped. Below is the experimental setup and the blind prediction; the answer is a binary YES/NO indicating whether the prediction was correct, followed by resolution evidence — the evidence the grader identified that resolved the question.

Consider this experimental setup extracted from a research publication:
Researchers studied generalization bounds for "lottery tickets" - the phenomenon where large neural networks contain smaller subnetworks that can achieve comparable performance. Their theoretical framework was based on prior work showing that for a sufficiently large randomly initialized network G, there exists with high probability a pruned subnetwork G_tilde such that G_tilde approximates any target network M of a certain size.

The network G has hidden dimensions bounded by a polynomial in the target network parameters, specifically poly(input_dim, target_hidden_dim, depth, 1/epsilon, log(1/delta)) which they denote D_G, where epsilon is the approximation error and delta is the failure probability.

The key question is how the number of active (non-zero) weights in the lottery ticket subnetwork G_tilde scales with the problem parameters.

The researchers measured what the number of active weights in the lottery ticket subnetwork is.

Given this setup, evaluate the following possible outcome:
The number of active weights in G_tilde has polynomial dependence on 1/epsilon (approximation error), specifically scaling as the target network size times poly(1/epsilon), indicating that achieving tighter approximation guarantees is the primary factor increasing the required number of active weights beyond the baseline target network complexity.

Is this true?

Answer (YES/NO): NO